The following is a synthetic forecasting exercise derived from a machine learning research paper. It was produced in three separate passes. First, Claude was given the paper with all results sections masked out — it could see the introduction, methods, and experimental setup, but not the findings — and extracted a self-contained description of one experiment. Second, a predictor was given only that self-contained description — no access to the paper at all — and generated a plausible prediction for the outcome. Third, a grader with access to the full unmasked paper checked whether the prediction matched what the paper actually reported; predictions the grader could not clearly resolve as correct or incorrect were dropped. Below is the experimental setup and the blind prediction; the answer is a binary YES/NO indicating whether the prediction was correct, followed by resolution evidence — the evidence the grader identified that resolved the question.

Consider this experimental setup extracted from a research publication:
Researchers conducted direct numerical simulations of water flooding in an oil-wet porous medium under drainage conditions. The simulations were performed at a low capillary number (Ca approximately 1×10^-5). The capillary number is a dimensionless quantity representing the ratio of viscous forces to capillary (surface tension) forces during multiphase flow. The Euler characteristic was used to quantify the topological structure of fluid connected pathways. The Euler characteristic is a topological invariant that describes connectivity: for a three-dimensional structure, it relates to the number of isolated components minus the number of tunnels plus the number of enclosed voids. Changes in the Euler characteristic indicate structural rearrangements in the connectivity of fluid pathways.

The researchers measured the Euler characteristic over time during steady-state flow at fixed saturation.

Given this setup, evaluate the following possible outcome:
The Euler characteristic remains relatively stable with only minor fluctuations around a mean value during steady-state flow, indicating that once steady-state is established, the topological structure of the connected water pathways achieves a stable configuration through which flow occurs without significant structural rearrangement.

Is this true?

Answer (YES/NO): NO